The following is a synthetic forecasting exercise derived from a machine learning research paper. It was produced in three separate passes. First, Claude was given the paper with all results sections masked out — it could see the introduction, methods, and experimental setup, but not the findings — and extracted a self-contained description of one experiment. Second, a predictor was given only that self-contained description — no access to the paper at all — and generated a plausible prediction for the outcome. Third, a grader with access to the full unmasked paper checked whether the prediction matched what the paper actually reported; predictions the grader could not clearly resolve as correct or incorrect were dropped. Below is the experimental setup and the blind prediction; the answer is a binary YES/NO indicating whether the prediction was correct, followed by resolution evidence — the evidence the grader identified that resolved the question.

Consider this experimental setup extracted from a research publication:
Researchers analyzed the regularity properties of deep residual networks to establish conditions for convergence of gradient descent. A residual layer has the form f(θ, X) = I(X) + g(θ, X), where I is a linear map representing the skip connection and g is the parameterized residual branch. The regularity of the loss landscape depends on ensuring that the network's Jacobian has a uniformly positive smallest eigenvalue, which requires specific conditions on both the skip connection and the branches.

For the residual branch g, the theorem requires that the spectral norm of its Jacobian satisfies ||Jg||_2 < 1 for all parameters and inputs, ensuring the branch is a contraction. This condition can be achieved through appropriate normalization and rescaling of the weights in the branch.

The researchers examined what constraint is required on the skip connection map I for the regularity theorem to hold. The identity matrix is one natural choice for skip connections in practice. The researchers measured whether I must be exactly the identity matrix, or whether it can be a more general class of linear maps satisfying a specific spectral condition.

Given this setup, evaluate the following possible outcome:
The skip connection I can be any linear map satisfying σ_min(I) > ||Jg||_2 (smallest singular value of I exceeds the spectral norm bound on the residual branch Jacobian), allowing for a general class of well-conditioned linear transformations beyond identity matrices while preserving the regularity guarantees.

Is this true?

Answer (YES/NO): NO